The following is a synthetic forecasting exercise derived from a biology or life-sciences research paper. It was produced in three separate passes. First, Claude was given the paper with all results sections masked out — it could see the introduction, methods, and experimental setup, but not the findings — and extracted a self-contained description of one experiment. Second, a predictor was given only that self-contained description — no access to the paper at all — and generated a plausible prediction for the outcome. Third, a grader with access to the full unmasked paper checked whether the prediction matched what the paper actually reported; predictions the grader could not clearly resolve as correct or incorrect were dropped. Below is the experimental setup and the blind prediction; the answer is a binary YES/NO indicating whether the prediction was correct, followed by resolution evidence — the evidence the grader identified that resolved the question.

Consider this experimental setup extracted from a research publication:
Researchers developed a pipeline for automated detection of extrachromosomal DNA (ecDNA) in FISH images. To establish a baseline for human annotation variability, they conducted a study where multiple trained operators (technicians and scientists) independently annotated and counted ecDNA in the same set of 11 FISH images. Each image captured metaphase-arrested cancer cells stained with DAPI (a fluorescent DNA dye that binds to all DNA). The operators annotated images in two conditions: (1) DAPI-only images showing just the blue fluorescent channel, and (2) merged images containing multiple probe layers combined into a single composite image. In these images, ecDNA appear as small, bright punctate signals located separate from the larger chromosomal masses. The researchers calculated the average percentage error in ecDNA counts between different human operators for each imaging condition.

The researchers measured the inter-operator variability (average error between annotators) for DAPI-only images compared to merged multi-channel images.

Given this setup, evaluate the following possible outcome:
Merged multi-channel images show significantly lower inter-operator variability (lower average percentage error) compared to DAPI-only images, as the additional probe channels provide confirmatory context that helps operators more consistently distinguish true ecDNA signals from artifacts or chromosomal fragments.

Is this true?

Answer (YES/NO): NO